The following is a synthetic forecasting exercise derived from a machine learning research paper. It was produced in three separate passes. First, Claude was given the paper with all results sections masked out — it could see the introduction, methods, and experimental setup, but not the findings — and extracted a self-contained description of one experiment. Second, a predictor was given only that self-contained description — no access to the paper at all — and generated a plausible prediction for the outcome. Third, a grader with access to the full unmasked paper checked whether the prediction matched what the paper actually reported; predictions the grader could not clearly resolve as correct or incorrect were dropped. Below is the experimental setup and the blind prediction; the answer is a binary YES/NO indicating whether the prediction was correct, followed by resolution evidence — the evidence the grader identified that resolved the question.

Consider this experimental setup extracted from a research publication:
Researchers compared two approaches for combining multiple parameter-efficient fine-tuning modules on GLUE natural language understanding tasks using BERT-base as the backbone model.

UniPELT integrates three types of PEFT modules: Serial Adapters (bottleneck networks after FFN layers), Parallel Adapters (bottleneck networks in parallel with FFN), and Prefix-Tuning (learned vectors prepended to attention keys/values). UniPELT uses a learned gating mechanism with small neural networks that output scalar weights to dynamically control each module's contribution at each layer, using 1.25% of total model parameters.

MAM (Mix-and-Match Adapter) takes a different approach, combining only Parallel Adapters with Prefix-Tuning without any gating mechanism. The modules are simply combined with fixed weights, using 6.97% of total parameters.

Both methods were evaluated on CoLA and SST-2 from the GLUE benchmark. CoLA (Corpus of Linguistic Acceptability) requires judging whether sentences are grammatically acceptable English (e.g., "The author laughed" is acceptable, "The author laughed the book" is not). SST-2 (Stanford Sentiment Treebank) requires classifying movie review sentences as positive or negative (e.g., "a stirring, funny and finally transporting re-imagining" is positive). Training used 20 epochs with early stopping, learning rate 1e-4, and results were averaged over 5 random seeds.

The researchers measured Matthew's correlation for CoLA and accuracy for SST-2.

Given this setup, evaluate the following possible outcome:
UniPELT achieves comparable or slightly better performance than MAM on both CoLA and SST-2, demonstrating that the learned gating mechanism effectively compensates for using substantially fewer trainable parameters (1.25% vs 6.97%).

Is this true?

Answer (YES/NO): NO